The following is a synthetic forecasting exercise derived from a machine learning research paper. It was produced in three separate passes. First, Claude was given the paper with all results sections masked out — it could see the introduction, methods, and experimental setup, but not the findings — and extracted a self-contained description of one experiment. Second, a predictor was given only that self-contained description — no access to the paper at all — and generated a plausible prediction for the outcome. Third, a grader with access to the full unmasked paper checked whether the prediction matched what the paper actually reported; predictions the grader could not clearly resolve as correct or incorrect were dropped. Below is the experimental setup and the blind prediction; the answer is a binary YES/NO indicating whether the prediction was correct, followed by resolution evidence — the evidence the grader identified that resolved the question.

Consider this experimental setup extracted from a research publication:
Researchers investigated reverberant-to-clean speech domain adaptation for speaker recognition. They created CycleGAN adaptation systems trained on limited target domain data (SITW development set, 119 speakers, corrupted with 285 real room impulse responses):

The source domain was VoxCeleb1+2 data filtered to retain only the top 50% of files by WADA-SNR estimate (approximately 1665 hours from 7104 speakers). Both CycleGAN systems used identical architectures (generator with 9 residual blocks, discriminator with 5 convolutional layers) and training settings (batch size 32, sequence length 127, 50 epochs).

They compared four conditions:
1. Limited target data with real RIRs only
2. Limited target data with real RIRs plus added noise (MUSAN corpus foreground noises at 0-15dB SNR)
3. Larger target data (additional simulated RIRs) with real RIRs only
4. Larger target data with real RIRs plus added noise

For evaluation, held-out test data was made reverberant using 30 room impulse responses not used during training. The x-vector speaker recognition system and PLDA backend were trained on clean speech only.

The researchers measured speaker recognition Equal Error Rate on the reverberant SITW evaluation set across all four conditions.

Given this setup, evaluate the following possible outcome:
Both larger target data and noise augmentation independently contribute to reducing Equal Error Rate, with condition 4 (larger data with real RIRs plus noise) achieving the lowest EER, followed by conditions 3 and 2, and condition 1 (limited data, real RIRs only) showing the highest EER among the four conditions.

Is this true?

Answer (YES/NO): NO